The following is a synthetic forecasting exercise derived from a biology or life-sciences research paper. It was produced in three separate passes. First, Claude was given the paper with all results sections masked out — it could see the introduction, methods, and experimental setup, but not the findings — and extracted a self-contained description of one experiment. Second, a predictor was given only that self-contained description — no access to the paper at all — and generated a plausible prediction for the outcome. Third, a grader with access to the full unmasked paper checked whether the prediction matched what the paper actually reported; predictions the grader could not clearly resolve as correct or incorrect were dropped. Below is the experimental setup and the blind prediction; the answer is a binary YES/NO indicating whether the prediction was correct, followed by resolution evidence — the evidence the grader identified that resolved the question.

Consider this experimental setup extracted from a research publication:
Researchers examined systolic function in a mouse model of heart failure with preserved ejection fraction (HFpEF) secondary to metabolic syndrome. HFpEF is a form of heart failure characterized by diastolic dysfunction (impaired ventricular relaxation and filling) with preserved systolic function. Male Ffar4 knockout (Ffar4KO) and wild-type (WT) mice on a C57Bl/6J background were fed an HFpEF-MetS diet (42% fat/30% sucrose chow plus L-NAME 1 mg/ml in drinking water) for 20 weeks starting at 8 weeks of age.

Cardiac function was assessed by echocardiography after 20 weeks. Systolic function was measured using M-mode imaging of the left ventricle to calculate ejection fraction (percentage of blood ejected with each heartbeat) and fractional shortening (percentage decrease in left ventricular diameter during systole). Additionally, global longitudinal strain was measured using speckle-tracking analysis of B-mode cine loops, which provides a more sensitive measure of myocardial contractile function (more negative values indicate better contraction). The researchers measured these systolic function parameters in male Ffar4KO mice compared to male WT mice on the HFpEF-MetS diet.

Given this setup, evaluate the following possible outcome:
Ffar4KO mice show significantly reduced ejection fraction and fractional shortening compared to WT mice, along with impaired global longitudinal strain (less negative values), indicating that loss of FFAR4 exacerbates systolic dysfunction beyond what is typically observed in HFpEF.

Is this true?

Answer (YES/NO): NO